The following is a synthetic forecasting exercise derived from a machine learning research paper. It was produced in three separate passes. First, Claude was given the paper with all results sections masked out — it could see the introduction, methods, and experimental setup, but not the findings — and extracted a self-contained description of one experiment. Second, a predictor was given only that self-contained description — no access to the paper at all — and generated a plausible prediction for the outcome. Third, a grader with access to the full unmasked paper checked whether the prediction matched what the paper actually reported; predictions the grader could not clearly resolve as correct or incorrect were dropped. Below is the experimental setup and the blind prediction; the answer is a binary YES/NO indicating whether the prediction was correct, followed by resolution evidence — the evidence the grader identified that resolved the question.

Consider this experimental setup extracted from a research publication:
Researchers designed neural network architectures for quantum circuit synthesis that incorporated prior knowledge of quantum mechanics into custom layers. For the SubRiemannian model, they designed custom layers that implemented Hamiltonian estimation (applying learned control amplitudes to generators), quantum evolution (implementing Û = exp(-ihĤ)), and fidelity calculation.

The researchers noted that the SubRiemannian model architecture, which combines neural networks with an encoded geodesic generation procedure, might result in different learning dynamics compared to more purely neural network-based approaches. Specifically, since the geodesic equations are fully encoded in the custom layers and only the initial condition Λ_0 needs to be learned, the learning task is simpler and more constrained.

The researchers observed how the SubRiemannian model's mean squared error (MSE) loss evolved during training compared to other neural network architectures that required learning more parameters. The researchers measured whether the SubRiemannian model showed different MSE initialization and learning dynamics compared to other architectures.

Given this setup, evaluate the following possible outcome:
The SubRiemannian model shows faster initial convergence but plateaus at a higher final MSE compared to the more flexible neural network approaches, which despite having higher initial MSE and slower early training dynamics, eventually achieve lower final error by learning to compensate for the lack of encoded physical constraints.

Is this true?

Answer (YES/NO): NO